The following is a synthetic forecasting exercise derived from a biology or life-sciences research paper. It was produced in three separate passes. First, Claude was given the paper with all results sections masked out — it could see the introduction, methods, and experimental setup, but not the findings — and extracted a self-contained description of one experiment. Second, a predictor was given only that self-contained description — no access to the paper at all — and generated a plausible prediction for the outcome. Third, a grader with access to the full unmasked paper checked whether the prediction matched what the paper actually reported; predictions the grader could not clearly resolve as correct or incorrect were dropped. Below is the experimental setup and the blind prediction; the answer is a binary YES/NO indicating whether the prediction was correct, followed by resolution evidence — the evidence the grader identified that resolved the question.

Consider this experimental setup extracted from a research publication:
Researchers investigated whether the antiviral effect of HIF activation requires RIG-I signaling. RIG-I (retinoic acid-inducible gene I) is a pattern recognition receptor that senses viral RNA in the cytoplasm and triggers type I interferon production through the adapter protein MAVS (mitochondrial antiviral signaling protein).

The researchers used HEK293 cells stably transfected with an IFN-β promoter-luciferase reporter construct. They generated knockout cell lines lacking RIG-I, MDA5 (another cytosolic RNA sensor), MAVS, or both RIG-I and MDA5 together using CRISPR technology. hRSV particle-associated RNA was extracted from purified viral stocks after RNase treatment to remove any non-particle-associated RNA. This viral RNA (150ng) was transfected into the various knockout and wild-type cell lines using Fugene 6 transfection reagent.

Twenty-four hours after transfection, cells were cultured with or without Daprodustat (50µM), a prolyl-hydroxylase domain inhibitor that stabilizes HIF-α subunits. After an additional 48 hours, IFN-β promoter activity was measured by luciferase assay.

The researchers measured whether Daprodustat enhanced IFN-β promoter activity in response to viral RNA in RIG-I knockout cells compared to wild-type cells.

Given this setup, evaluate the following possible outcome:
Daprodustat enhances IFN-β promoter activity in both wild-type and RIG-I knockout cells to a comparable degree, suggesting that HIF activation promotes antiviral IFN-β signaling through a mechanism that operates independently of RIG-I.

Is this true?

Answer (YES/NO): NO